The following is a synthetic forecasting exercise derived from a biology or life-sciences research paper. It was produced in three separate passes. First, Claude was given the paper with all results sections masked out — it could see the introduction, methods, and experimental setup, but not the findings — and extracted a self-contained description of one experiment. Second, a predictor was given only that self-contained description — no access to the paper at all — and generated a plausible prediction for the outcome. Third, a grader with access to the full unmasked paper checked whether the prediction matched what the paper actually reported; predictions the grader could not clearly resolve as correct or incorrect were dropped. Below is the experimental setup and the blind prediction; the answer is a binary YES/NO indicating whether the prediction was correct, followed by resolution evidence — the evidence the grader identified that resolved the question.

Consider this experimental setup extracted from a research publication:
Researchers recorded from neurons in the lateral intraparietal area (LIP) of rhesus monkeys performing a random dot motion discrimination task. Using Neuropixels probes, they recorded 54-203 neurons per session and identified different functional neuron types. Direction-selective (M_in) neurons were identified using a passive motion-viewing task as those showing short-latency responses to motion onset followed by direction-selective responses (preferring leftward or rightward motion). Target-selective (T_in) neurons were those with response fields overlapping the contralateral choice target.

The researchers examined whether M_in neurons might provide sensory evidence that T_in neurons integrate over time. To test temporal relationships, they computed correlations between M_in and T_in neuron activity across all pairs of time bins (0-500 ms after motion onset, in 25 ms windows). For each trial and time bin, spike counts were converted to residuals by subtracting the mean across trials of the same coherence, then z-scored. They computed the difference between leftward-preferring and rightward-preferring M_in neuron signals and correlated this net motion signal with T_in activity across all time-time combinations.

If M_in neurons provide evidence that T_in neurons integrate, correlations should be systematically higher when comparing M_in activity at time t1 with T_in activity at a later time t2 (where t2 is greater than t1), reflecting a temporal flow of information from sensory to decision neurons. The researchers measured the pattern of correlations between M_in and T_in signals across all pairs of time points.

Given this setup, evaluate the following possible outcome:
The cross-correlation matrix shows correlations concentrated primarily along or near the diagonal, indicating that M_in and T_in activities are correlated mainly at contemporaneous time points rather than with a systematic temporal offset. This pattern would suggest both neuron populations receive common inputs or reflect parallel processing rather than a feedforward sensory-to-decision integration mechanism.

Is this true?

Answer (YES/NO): NO